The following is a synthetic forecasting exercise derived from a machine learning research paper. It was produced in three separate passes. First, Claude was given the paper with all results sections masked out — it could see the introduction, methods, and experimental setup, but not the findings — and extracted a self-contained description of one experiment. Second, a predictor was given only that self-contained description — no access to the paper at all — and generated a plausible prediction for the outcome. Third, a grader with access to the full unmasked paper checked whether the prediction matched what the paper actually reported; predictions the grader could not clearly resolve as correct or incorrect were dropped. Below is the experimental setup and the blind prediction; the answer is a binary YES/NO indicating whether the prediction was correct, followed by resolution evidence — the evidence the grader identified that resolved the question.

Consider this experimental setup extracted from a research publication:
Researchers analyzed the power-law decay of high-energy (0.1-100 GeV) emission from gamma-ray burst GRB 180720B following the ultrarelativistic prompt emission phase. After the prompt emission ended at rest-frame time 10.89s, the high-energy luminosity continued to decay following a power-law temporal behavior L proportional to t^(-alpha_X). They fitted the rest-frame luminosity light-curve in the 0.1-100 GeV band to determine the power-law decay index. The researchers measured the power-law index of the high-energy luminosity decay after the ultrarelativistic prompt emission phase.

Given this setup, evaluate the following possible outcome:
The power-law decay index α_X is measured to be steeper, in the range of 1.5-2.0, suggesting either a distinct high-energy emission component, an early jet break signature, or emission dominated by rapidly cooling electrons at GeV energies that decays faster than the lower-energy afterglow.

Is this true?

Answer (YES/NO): YES